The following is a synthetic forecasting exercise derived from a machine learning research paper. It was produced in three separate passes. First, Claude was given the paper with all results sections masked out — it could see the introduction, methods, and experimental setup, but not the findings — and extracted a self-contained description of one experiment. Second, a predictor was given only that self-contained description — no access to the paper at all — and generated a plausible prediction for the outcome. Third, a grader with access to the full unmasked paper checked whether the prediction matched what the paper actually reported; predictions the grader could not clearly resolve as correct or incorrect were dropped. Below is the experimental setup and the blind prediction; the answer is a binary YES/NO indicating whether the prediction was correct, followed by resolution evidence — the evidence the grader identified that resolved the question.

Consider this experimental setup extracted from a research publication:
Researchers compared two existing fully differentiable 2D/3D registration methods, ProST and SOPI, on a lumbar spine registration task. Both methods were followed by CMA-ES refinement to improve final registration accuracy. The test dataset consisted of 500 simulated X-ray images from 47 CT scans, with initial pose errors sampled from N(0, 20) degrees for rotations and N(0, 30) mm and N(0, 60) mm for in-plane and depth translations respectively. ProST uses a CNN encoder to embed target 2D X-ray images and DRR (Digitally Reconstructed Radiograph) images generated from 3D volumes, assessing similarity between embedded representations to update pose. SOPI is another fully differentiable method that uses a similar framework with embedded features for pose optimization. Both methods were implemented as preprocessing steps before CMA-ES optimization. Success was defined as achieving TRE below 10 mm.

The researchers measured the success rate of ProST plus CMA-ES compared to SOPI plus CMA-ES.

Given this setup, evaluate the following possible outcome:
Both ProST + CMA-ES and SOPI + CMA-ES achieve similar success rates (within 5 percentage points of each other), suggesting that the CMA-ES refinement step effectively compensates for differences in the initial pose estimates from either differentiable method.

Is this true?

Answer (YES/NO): YES